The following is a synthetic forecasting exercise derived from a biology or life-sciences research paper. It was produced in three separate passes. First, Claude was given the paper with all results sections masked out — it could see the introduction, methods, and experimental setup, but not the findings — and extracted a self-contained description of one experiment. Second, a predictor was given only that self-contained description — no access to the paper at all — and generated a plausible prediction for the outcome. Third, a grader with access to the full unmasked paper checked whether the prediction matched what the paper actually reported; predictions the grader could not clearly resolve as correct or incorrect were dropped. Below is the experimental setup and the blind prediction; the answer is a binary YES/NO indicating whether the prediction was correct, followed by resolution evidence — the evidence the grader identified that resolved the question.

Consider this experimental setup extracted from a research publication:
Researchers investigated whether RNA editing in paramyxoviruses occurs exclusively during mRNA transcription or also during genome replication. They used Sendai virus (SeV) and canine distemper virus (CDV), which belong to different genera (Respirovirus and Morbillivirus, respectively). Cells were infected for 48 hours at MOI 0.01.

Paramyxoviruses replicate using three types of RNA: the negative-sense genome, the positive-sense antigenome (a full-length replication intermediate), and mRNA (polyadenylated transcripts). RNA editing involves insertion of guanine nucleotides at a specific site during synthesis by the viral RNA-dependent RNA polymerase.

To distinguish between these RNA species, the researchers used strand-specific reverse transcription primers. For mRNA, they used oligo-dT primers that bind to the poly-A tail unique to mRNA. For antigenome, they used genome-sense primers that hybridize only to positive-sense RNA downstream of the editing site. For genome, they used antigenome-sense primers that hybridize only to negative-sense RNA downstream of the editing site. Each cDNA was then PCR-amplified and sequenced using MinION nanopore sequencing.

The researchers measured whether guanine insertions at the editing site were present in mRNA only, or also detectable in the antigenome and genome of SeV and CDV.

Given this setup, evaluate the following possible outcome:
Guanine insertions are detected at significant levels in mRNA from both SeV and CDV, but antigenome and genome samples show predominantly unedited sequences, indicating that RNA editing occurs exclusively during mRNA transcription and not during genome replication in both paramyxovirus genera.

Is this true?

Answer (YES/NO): NO